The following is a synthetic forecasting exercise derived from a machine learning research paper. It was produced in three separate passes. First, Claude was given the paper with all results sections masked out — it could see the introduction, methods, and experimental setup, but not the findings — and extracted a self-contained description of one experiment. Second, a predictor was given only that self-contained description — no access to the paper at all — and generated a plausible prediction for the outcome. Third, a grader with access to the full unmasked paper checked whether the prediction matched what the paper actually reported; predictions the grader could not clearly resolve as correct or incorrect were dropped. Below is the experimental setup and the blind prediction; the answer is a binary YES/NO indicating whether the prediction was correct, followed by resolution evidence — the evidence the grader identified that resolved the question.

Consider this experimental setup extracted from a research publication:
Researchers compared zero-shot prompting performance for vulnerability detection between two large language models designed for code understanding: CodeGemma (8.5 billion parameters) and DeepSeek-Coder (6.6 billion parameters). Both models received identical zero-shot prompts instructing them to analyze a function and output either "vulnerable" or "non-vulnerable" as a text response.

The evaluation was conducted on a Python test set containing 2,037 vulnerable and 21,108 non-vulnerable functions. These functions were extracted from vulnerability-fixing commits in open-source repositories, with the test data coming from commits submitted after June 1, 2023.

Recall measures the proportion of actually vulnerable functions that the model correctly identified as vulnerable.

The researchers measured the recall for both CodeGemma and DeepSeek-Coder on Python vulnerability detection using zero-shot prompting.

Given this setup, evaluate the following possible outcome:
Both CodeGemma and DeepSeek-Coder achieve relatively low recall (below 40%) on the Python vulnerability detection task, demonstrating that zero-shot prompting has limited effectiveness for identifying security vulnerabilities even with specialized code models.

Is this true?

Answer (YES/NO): NO